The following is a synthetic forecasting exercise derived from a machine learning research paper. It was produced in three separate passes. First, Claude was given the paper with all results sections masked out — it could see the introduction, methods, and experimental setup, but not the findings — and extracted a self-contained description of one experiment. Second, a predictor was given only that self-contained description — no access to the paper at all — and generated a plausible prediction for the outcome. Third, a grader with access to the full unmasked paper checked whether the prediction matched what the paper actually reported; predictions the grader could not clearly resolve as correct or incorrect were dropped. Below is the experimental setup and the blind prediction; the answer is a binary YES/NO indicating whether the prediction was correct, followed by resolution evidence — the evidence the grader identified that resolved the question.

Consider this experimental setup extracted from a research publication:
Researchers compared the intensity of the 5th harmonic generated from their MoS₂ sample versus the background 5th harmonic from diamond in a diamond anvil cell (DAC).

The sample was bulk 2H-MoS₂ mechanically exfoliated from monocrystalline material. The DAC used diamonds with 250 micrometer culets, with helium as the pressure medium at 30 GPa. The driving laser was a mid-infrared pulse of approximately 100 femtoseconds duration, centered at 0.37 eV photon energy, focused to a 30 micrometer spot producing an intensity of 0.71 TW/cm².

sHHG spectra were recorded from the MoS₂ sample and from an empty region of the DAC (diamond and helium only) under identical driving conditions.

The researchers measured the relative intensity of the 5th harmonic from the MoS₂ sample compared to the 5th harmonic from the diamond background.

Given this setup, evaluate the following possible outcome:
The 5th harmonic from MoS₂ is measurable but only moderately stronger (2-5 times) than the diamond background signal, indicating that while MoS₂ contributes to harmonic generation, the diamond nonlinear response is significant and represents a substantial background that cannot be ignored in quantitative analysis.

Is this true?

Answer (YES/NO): NO